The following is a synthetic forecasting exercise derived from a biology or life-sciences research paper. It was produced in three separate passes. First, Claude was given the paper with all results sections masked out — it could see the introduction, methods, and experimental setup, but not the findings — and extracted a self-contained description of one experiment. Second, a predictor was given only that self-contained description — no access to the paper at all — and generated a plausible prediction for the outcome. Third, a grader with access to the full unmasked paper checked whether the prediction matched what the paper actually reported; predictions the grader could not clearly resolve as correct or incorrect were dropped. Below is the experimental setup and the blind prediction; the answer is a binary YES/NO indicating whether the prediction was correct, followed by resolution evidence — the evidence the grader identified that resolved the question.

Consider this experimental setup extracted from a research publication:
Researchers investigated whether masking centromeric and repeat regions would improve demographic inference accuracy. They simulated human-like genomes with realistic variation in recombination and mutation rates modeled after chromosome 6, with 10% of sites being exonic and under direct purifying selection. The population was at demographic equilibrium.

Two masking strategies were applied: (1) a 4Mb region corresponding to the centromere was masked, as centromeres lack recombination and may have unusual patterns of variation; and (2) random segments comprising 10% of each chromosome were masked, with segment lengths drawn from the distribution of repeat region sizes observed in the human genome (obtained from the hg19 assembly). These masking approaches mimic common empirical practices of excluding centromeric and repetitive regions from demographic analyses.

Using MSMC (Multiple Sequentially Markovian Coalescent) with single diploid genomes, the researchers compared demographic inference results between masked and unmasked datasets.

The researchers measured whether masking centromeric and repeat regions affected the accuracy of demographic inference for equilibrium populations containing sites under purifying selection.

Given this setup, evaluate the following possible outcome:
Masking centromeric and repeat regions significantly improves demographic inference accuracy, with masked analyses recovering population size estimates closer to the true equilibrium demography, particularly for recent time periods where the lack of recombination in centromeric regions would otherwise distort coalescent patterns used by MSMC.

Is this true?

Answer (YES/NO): NO